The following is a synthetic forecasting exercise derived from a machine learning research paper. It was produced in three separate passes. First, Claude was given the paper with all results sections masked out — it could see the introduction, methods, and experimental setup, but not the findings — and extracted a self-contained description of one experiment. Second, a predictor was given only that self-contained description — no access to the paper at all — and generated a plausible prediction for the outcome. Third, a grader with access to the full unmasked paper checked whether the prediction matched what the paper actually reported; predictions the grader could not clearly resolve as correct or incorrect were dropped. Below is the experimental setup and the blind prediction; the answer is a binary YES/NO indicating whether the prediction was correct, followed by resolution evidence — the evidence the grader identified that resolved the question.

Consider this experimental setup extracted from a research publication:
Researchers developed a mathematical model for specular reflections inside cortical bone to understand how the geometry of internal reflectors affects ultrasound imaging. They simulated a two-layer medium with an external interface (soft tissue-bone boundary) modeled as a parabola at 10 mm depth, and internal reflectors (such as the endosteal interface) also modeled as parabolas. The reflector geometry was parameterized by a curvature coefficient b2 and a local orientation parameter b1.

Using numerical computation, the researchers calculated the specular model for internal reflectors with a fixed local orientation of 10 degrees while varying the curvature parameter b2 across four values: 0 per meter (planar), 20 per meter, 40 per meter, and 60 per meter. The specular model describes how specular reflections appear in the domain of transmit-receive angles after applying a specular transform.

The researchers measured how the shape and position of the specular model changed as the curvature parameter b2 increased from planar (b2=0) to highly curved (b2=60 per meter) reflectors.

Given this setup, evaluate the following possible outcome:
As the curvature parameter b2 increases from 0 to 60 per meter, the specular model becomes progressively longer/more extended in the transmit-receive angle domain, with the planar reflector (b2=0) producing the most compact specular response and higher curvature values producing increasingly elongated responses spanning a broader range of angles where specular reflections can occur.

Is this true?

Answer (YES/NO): YES